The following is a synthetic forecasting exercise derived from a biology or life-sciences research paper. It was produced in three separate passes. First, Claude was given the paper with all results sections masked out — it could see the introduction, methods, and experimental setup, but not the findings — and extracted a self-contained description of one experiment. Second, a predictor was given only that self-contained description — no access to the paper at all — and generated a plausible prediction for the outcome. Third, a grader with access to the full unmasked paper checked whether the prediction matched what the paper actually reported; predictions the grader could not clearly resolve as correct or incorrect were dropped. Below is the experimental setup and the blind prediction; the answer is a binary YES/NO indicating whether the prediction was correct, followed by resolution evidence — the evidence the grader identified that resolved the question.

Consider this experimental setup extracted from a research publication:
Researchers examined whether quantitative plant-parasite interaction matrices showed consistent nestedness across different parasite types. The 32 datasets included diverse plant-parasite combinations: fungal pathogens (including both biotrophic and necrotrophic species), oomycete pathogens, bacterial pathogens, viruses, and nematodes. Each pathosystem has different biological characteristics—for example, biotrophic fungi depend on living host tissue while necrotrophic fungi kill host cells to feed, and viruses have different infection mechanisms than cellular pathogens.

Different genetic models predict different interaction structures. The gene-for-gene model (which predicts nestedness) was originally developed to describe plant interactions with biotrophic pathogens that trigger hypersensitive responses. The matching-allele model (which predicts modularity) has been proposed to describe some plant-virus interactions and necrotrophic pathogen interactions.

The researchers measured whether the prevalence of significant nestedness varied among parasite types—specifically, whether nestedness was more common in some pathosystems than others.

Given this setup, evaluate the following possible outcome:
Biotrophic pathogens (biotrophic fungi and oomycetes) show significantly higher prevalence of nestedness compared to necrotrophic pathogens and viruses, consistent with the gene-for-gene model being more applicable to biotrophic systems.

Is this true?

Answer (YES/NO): NO